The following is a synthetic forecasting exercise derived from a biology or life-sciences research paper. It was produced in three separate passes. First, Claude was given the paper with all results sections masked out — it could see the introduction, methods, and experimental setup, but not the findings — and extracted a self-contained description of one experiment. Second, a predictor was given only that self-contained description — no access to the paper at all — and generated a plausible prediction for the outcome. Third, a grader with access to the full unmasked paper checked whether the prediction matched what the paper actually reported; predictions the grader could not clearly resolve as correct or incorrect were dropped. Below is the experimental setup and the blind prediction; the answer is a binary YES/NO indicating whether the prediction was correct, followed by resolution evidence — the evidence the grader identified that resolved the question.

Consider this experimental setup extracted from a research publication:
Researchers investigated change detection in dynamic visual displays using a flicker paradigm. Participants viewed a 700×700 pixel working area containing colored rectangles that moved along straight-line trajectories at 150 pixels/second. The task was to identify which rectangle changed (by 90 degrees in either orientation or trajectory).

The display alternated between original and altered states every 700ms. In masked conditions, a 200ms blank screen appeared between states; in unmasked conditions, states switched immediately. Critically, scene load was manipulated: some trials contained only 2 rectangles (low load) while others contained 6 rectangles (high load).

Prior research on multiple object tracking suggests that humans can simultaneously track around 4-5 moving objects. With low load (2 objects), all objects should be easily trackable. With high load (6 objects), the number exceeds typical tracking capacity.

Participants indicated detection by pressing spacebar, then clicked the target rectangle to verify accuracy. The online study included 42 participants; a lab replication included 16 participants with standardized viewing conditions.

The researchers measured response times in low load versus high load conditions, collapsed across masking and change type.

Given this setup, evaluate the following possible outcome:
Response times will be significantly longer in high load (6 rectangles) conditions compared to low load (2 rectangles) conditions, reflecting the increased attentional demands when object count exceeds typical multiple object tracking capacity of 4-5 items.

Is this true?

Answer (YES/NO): YES